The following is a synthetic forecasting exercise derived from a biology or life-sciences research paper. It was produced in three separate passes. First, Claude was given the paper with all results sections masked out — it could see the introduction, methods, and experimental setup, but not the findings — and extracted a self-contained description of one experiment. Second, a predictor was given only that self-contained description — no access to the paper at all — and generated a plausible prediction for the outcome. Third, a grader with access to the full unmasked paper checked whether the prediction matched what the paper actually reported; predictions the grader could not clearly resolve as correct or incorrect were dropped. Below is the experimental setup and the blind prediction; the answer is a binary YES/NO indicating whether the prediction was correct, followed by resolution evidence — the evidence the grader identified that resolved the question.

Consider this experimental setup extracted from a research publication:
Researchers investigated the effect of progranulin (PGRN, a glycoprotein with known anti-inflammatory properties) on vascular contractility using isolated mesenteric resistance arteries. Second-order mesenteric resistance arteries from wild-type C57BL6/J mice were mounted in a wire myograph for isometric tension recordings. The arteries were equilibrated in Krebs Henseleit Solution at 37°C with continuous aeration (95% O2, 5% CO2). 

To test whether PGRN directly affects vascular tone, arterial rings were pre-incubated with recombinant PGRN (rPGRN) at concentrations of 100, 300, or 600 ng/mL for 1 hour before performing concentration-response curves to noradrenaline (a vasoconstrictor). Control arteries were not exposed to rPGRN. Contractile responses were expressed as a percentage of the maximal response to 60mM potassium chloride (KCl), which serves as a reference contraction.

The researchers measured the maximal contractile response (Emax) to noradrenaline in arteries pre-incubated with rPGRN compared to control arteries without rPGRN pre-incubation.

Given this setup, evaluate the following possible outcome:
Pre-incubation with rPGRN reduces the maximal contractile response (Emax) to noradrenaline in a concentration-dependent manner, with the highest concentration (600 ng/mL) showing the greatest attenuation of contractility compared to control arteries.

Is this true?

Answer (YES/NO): NO